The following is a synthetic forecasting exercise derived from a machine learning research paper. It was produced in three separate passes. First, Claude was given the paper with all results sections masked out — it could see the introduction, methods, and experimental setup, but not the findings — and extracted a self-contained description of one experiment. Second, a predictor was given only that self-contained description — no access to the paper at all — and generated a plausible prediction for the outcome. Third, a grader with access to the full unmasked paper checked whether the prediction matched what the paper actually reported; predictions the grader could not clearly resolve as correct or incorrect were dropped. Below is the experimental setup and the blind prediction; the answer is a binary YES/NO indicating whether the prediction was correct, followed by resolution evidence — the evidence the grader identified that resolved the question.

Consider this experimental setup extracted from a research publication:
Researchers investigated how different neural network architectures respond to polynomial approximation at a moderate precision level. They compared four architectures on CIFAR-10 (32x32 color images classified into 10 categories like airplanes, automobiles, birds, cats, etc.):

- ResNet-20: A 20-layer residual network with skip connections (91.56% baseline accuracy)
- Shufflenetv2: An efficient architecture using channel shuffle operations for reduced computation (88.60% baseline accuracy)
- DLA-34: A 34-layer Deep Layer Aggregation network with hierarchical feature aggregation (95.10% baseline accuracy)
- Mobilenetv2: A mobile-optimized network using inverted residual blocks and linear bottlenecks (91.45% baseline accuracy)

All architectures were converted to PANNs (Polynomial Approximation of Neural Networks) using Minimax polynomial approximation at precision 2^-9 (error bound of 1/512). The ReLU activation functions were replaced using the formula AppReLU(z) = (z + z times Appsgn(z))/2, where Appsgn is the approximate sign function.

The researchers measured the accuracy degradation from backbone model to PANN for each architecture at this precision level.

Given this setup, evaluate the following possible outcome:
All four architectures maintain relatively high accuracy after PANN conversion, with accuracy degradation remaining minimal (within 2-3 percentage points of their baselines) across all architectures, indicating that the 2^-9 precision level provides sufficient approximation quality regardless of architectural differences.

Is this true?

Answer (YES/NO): NO